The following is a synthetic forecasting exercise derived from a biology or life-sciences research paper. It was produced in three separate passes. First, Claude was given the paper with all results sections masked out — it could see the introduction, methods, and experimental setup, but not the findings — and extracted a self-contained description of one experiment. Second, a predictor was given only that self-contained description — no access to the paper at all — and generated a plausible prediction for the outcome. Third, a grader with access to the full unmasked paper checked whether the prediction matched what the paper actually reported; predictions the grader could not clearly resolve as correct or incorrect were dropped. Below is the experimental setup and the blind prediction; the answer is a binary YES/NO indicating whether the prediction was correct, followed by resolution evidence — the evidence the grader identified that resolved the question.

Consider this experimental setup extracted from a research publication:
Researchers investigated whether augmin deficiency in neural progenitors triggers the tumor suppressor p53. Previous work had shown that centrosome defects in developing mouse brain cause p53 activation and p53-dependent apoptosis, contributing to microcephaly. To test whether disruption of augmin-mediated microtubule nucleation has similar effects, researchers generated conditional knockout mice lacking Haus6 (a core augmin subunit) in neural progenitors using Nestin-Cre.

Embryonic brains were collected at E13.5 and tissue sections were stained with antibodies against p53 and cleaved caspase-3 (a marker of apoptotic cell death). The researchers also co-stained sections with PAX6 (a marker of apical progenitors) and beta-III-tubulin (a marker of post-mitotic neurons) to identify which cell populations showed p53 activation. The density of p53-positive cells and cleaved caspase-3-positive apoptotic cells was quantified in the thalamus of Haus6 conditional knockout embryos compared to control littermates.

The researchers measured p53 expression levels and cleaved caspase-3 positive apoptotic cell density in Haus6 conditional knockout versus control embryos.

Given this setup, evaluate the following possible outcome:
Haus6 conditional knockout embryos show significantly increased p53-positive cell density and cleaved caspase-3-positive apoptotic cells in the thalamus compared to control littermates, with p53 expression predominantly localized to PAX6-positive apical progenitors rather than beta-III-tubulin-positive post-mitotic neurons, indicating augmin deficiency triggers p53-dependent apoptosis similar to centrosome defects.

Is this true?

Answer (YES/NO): YES